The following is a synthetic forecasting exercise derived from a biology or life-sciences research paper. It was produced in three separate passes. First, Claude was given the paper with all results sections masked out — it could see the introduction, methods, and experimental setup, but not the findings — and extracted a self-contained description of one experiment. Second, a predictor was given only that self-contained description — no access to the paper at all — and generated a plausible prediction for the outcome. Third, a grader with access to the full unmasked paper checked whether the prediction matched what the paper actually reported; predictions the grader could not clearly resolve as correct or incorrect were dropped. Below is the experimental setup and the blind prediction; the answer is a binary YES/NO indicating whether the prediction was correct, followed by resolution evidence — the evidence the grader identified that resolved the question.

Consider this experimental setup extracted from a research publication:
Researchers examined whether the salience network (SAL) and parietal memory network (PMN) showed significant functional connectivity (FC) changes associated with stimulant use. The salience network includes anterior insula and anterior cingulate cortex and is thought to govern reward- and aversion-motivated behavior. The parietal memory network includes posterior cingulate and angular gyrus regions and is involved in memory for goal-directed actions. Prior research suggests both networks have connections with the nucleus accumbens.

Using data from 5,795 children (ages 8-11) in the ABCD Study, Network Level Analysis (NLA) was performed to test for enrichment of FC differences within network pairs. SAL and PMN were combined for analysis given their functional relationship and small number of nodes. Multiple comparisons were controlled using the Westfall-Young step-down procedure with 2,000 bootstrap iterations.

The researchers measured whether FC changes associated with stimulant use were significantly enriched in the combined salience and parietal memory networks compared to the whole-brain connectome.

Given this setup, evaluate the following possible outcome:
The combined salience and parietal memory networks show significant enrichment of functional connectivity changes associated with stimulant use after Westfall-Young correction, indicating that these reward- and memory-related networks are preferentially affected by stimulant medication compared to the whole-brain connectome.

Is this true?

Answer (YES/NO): NO